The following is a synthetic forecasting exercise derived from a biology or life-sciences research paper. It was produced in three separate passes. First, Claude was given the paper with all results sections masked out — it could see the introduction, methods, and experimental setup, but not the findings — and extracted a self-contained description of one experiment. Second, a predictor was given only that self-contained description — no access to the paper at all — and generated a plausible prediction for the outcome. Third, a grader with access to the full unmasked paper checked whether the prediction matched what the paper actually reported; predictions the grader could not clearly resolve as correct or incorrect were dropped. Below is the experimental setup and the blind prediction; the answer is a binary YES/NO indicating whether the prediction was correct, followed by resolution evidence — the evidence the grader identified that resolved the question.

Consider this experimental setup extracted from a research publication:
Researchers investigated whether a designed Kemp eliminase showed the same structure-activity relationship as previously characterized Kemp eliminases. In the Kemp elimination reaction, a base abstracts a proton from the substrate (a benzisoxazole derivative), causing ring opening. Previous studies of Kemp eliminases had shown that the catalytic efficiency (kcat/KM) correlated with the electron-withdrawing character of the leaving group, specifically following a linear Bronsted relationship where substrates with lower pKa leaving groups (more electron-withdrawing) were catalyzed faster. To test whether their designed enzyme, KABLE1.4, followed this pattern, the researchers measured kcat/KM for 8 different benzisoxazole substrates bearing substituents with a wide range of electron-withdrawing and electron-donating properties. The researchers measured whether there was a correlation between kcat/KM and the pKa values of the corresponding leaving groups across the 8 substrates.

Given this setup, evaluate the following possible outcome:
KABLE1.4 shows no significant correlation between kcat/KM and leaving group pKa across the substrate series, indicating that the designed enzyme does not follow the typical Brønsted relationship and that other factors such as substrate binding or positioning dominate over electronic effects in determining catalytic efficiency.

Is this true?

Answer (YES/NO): YES